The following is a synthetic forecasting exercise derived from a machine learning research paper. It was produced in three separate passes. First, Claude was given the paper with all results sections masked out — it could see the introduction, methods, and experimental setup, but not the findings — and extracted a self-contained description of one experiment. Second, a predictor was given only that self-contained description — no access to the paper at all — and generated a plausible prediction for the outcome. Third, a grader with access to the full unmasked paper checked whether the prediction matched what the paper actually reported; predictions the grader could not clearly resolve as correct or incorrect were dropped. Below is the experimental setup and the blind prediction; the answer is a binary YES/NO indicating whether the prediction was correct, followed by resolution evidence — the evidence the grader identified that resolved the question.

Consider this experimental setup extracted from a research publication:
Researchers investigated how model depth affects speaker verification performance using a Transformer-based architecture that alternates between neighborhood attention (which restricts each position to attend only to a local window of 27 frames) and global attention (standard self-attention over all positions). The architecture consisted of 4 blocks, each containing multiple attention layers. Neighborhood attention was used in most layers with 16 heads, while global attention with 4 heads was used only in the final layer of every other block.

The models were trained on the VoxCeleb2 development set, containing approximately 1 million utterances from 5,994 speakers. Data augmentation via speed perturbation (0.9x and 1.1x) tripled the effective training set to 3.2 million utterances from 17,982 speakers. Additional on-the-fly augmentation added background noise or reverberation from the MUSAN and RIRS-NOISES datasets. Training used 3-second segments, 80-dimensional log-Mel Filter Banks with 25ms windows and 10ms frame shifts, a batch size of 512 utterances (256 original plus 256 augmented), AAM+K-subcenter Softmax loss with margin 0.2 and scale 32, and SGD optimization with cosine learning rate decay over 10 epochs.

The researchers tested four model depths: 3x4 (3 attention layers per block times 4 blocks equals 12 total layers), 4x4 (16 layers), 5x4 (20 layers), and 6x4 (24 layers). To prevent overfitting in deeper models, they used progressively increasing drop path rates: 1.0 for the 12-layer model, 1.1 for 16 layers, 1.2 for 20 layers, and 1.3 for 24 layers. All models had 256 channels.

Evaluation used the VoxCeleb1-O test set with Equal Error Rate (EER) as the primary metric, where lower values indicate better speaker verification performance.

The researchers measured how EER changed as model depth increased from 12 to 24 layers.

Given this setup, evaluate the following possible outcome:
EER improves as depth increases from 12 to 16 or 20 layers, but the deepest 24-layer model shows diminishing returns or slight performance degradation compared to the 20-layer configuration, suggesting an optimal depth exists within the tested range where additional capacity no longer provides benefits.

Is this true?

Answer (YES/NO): NO